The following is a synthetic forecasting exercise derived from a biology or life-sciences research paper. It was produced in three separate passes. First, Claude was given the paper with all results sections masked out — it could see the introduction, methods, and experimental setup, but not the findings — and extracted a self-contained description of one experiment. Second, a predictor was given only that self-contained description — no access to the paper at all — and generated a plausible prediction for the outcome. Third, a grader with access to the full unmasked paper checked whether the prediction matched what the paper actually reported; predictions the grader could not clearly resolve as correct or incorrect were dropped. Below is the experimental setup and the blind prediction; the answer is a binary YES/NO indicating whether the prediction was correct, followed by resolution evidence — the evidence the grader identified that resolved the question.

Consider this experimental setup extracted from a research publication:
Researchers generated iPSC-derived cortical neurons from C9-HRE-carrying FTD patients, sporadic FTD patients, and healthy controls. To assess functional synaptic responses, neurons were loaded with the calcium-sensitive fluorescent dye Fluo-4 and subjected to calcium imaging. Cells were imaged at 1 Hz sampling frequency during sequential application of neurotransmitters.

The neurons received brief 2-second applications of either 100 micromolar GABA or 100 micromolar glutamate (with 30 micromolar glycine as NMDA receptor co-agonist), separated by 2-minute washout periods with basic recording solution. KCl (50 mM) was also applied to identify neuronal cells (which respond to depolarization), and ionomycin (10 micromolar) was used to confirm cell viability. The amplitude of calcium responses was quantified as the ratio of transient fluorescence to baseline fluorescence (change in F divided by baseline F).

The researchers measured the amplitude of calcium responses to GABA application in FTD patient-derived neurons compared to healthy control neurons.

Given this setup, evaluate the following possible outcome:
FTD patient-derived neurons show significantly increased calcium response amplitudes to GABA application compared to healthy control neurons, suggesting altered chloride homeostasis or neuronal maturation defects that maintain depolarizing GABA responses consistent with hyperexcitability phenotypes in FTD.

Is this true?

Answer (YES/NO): NO